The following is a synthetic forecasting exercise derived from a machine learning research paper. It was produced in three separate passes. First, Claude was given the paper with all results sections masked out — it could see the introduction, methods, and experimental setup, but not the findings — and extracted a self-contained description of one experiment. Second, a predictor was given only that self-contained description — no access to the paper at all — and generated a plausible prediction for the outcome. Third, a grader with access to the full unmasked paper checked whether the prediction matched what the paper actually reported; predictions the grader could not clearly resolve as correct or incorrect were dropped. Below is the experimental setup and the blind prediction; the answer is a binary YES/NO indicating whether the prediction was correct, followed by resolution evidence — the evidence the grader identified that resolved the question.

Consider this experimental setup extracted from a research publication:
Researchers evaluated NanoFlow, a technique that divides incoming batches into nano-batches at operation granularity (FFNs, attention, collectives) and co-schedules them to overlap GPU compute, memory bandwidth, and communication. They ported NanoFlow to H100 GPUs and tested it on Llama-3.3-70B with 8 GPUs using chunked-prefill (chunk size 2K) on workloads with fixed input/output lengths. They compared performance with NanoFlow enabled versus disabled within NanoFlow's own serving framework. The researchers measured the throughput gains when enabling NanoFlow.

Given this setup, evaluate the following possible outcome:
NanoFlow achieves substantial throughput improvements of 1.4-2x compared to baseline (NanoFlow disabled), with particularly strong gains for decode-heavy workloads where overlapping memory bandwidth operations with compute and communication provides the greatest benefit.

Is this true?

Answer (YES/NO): NO